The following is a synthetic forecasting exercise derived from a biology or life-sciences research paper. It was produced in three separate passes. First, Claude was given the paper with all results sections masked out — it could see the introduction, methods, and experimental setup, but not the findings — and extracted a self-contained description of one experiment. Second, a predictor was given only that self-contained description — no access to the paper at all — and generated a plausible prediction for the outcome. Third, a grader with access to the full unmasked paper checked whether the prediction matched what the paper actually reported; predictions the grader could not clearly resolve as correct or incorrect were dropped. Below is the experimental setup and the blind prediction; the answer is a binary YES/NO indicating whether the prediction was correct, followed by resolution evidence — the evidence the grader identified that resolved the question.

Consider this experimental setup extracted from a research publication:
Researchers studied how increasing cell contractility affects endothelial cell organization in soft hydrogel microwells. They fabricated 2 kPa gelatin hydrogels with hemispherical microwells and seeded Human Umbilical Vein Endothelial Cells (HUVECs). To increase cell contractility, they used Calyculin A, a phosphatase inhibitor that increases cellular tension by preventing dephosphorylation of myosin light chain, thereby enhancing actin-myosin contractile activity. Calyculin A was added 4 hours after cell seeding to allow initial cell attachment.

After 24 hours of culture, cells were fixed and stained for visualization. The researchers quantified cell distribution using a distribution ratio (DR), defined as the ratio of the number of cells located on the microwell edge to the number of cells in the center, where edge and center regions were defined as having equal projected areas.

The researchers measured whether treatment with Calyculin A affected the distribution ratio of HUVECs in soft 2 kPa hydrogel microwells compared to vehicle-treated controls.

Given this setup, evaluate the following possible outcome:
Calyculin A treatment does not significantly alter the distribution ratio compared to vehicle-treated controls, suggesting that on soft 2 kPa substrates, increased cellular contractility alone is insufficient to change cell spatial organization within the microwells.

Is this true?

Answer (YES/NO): NO